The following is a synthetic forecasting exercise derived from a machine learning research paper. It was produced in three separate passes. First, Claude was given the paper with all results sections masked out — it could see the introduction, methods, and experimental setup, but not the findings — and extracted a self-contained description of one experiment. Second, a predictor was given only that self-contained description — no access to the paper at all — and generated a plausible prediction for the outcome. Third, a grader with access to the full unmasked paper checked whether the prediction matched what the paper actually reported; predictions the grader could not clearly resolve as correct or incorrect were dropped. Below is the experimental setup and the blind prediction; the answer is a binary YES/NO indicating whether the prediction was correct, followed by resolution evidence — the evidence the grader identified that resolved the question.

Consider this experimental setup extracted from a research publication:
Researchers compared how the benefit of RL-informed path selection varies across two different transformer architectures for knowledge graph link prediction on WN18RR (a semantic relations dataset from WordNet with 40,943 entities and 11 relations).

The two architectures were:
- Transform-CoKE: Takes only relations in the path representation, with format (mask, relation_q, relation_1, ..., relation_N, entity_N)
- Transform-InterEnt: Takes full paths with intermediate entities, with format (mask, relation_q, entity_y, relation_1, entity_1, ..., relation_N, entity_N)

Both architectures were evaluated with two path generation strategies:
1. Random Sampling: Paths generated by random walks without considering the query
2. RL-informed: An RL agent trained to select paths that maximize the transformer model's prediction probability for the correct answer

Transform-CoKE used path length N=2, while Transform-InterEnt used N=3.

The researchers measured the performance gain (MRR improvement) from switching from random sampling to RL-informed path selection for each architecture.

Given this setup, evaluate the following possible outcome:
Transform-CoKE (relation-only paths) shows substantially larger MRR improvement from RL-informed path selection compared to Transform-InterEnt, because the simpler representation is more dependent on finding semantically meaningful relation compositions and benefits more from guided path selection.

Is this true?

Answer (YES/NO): YES